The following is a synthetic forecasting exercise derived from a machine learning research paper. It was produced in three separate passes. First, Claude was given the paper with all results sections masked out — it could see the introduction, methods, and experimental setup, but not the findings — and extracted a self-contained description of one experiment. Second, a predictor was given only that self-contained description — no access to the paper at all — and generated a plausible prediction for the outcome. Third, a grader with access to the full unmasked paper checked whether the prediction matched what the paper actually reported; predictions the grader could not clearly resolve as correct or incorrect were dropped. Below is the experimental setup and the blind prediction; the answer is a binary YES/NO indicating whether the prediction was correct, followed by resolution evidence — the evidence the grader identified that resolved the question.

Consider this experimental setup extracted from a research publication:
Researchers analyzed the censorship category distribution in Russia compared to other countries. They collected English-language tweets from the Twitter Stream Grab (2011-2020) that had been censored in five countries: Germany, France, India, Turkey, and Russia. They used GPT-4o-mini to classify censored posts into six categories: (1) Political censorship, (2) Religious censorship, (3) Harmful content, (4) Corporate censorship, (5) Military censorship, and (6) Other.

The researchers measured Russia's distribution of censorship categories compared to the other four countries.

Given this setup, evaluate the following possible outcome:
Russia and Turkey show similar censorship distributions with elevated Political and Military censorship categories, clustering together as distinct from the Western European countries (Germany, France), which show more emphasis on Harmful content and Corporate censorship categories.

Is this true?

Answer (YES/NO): NO